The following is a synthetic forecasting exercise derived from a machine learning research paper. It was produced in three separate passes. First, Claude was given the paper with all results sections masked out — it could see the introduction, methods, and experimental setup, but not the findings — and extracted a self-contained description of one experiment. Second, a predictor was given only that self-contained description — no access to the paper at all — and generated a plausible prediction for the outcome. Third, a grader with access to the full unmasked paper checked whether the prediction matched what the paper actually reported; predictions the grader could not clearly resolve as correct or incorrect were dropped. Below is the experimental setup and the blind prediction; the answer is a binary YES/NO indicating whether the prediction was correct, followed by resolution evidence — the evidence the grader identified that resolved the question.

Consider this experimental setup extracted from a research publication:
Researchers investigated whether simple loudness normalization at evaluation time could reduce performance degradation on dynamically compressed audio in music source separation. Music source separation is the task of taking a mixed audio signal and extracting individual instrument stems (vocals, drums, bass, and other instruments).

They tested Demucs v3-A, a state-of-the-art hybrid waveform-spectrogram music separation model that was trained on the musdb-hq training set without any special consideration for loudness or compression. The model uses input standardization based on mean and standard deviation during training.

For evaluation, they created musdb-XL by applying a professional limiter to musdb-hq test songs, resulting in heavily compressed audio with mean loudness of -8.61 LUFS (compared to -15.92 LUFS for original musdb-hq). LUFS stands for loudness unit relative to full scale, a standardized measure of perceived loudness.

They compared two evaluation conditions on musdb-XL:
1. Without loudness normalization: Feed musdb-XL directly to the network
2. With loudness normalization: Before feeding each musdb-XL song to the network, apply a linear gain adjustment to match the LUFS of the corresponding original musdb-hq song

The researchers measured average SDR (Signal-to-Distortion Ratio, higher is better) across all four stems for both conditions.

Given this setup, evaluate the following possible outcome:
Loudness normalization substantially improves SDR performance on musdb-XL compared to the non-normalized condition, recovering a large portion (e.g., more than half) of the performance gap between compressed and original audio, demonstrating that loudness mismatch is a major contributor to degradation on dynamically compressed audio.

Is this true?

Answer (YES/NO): NO